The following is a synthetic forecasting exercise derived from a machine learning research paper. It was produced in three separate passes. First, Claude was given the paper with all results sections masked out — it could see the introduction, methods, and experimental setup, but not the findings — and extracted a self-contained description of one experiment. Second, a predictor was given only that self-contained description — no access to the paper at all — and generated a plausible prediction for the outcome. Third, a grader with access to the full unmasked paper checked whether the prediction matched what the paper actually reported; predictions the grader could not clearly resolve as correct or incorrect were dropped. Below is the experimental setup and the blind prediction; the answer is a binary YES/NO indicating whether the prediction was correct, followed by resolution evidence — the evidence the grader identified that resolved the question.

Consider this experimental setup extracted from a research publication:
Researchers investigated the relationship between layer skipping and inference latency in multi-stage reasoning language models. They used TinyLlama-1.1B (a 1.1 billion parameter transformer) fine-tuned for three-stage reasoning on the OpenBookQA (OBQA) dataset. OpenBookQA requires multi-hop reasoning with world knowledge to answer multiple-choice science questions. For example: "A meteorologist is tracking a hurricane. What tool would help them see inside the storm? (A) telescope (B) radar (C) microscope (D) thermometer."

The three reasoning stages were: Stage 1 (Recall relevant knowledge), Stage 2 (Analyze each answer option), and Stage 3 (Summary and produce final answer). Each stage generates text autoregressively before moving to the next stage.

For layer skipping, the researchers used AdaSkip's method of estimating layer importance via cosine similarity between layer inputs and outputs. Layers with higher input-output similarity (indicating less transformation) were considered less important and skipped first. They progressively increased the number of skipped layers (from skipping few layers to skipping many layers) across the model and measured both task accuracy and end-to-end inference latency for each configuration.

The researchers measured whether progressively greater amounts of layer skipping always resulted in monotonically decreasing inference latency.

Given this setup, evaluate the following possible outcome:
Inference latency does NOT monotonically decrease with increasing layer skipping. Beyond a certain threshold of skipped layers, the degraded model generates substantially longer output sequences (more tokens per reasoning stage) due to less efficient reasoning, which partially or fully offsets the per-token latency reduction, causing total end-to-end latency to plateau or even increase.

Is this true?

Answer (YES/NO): YES